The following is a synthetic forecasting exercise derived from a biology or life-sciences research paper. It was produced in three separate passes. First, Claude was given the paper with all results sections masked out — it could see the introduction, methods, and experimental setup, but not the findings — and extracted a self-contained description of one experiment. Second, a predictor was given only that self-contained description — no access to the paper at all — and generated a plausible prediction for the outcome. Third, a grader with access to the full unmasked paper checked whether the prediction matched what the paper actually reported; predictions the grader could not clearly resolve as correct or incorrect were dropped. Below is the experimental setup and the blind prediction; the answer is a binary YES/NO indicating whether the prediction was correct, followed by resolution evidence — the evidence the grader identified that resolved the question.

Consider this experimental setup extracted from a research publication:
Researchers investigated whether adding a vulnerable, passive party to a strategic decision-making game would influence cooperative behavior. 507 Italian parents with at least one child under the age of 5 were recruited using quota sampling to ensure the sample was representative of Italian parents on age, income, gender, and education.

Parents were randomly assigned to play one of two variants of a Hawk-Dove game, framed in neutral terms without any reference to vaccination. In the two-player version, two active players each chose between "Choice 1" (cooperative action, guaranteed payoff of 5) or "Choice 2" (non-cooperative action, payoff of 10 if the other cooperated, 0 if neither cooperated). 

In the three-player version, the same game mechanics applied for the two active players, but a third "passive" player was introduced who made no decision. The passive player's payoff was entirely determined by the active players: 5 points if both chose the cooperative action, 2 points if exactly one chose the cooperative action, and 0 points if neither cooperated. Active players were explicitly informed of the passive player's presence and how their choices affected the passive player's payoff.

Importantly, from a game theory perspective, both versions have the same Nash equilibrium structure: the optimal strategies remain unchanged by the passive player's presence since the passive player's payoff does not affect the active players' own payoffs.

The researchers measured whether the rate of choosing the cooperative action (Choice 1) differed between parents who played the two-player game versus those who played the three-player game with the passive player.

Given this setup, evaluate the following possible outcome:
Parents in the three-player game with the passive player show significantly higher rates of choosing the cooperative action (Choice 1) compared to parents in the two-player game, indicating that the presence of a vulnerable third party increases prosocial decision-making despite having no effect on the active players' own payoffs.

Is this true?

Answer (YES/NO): NO